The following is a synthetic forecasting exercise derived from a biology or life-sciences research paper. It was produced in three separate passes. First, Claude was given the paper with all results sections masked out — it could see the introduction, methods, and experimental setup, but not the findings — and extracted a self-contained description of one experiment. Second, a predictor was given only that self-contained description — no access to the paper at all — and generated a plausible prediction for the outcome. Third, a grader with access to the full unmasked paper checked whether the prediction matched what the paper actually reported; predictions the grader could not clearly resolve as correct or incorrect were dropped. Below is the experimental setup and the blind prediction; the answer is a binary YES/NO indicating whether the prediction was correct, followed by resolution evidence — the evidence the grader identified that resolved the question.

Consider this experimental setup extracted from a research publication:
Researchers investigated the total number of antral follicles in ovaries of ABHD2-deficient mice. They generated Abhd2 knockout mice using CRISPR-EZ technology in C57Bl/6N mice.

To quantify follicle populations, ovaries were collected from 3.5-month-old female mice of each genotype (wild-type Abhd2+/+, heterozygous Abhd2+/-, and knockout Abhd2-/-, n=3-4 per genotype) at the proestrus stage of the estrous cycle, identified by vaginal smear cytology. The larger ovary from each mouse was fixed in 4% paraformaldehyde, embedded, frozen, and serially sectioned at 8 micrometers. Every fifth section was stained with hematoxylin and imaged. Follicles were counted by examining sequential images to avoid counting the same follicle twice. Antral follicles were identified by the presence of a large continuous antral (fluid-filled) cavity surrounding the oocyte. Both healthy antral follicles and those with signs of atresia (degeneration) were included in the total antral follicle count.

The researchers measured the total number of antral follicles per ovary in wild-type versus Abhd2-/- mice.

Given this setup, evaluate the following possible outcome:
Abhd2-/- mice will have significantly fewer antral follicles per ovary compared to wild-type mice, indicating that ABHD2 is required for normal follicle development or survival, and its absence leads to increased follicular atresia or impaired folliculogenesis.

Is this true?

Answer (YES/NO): NO